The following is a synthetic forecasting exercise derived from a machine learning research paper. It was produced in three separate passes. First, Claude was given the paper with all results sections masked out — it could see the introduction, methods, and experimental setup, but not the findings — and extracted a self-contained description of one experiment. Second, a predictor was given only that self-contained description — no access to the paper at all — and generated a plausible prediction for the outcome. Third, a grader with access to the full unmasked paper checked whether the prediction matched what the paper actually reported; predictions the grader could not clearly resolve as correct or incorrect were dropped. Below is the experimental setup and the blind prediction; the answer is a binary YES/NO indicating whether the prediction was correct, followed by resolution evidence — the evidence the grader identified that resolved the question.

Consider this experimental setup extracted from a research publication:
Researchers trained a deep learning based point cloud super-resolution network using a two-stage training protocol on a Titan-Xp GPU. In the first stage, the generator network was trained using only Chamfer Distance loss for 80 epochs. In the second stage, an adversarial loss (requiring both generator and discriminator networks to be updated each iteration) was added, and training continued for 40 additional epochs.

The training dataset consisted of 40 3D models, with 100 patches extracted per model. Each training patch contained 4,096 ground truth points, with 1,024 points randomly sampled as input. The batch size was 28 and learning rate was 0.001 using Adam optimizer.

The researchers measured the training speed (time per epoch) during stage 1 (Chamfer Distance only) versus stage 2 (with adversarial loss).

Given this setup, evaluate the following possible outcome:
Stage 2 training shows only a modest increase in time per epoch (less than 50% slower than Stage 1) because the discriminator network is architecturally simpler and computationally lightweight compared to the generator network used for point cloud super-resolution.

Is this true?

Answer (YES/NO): NO